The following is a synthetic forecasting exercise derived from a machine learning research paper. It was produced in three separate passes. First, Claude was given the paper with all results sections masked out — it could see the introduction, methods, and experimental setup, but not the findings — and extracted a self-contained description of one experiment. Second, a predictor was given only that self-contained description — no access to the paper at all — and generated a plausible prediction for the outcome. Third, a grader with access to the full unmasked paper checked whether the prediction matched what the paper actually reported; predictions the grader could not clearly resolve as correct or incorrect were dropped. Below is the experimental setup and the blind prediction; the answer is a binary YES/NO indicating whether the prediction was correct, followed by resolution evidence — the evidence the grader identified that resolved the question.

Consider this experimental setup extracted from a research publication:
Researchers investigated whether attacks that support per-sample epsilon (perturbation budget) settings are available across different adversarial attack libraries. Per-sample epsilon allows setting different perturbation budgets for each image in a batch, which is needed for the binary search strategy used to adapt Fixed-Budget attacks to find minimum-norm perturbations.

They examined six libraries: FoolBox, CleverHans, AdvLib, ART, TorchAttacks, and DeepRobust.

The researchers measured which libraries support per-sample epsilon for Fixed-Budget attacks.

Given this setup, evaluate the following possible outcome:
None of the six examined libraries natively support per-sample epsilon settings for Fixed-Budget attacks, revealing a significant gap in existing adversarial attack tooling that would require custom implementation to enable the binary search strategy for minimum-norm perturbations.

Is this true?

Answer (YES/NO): NO